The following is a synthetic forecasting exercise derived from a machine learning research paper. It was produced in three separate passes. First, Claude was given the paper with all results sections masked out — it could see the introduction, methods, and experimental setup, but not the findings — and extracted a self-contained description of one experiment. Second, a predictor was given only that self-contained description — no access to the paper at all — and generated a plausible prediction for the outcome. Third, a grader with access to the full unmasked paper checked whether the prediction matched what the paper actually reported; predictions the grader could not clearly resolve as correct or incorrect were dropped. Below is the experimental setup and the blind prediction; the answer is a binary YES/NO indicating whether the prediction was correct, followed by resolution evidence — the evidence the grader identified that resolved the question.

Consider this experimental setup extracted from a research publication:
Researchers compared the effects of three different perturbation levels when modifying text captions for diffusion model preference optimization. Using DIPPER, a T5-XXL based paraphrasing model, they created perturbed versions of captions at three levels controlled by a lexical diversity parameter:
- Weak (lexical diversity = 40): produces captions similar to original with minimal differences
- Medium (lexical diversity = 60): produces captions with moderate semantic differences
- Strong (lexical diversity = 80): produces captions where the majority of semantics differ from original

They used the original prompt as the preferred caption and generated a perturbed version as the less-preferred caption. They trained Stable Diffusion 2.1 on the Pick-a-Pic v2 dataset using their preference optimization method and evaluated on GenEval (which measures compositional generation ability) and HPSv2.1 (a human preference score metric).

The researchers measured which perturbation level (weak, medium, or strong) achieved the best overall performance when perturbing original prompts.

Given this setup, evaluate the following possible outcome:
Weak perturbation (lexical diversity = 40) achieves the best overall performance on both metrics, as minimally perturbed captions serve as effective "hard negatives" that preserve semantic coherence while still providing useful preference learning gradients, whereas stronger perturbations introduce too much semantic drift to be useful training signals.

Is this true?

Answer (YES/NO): NO